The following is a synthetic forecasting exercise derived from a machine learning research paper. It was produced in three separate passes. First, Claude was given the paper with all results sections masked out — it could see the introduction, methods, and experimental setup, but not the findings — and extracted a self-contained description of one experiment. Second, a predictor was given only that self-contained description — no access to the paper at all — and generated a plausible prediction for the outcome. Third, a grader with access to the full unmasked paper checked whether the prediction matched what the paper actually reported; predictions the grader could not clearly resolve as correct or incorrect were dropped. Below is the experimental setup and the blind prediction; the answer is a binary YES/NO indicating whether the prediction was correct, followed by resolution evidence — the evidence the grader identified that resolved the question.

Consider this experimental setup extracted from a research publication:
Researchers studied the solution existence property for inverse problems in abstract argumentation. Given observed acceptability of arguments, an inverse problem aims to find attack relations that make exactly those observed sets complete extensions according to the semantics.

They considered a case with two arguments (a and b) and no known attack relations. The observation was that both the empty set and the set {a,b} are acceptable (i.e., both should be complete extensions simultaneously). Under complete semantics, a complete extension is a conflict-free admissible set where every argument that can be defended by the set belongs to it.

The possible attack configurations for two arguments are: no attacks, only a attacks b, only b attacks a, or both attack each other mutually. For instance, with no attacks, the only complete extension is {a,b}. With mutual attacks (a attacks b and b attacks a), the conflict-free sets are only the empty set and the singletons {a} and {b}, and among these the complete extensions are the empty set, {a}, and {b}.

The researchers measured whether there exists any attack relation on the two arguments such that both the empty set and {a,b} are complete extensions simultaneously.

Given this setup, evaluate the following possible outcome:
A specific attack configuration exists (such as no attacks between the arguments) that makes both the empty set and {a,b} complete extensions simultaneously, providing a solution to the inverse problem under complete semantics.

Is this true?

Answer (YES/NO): NO